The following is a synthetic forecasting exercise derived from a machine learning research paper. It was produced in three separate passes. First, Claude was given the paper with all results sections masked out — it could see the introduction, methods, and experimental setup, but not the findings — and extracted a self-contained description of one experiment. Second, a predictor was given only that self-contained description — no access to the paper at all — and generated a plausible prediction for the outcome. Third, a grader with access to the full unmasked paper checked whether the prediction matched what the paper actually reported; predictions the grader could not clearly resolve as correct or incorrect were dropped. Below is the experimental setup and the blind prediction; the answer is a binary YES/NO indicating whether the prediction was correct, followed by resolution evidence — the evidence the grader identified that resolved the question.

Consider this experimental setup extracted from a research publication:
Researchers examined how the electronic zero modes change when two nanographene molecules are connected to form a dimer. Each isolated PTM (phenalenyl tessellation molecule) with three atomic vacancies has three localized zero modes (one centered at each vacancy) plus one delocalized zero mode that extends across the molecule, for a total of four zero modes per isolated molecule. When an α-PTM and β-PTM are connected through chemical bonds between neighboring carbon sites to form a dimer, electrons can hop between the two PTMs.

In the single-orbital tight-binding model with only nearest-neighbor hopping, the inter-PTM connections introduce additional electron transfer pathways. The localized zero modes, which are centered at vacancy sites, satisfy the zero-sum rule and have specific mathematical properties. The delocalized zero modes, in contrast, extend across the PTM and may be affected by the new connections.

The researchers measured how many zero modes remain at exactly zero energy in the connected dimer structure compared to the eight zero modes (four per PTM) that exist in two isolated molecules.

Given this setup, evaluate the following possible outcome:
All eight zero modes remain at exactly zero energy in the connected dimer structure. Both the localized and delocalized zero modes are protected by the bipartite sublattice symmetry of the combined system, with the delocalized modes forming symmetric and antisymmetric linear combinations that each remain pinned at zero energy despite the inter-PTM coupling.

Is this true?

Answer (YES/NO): NO